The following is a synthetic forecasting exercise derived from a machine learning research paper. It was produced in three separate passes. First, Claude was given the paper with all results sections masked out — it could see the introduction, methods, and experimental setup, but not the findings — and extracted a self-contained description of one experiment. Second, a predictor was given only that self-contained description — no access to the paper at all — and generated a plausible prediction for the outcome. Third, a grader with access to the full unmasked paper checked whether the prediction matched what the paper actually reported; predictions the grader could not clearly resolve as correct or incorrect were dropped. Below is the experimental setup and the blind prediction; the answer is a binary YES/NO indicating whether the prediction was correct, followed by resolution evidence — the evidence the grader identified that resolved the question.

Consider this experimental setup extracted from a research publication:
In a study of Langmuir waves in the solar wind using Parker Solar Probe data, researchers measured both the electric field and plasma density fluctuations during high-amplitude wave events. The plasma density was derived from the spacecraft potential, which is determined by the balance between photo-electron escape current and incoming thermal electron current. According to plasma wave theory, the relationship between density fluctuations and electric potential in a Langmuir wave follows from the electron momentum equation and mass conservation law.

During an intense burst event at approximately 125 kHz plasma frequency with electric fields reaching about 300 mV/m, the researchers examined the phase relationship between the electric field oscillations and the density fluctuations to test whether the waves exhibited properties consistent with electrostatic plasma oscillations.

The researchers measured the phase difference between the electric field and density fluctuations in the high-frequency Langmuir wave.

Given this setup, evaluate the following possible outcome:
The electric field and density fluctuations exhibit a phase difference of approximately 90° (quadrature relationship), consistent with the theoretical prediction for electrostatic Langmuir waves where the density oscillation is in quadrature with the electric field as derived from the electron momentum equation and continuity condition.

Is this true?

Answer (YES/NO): YES